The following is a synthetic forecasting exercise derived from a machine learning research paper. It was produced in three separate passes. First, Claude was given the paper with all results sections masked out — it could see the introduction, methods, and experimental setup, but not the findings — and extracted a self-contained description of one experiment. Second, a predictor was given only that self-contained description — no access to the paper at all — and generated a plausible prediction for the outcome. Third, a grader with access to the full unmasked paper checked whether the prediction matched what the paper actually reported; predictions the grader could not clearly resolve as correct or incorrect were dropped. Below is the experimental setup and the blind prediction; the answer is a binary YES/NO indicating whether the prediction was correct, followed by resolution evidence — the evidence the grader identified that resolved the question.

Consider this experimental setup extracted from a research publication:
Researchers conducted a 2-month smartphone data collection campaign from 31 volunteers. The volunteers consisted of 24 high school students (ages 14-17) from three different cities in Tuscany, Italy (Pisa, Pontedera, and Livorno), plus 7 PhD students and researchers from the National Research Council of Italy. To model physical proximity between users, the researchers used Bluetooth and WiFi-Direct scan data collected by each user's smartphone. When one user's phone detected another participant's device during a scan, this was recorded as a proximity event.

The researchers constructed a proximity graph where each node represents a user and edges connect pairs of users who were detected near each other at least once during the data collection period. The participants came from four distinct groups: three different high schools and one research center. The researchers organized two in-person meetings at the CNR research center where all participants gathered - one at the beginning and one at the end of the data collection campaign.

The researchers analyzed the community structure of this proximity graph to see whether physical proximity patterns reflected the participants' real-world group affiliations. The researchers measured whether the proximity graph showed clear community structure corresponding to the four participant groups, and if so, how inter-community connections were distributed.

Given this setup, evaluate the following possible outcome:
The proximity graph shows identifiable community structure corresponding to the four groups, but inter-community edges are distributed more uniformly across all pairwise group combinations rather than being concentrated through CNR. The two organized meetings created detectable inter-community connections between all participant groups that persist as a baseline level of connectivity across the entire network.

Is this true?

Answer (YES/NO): NO